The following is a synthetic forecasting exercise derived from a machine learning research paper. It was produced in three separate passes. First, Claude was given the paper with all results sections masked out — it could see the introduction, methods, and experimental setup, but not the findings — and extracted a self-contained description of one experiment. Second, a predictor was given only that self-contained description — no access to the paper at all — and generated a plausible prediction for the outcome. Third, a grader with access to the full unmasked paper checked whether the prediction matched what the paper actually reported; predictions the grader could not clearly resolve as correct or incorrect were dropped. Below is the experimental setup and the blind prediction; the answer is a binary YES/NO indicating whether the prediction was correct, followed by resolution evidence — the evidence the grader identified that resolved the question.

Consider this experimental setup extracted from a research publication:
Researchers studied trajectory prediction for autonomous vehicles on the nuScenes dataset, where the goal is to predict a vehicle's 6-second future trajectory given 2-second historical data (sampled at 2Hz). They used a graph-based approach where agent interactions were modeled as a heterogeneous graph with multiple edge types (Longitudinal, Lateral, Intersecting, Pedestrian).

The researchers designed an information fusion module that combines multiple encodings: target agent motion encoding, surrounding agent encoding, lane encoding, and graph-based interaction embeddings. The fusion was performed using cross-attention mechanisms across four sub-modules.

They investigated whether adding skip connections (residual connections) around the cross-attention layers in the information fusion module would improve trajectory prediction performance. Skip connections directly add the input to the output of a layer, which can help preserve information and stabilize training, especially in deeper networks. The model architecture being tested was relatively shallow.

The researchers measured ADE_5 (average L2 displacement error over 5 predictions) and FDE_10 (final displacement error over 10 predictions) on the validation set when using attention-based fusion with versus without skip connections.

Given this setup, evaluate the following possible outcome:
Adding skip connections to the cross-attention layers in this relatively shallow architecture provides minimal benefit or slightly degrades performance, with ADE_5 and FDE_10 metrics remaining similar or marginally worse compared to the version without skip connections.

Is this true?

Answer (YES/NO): NO